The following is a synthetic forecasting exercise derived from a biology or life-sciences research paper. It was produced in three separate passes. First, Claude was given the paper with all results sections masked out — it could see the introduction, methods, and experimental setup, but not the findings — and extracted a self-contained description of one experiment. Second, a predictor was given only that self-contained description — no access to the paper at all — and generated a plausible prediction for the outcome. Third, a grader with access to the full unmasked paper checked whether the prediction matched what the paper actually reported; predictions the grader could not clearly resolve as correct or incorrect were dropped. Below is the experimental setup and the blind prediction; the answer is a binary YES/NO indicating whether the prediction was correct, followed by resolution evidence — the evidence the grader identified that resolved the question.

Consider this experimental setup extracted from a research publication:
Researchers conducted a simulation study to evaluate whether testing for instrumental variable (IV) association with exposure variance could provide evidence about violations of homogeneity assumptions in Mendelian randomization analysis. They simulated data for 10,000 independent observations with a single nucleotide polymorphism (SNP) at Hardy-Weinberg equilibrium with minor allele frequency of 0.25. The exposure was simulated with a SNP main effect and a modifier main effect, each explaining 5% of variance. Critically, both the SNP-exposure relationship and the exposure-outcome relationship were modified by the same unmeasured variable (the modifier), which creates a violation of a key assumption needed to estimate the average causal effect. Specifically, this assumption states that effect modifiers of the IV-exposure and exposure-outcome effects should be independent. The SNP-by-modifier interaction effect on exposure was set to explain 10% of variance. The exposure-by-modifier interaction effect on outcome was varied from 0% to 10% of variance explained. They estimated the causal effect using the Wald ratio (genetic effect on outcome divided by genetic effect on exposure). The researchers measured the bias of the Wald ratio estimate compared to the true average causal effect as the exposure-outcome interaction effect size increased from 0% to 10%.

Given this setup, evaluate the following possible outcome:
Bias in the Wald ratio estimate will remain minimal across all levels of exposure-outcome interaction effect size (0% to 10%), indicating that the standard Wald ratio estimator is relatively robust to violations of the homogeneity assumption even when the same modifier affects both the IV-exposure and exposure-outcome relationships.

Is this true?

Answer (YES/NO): NO